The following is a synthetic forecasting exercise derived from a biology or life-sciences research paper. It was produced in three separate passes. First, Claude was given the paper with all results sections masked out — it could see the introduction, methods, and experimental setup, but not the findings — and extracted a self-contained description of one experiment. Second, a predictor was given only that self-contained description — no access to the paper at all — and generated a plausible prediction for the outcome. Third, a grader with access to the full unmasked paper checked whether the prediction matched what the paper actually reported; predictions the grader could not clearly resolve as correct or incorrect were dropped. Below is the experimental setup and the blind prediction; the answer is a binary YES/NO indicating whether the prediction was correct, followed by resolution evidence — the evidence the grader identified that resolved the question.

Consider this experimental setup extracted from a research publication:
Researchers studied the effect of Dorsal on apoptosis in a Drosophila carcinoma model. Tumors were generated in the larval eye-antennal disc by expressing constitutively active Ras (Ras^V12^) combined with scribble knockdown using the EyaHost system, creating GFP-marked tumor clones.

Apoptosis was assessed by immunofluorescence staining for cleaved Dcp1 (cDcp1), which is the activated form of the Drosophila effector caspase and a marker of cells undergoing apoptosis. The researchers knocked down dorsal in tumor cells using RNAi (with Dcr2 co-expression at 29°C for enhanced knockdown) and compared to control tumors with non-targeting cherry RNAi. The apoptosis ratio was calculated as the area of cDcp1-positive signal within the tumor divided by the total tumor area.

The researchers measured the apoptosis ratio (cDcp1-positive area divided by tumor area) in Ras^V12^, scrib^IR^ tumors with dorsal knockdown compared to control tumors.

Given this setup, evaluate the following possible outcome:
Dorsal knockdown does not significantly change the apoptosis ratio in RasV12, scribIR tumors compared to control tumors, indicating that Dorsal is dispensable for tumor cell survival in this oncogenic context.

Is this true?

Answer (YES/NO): NO